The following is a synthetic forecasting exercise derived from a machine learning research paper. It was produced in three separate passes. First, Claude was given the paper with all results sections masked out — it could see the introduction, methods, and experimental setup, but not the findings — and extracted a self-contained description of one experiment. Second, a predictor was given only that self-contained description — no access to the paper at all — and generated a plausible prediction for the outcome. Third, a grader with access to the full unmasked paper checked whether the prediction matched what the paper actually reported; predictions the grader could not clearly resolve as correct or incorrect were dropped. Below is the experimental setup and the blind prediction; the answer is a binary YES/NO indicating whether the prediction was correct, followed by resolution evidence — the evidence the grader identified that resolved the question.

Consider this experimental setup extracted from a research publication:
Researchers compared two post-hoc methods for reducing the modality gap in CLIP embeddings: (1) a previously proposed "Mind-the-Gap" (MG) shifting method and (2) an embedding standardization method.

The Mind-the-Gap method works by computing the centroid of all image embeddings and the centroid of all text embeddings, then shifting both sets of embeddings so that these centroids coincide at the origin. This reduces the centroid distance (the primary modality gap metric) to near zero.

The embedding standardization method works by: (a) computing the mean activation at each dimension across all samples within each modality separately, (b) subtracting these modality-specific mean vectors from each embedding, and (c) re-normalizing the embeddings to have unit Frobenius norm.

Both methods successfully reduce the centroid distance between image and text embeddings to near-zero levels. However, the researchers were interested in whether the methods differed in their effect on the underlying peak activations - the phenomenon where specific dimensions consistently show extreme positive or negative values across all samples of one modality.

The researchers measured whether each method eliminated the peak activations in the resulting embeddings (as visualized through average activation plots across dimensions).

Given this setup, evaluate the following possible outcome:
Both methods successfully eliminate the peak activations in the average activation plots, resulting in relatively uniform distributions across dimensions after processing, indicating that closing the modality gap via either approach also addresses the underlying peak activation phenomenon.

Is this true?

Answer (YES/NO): NO